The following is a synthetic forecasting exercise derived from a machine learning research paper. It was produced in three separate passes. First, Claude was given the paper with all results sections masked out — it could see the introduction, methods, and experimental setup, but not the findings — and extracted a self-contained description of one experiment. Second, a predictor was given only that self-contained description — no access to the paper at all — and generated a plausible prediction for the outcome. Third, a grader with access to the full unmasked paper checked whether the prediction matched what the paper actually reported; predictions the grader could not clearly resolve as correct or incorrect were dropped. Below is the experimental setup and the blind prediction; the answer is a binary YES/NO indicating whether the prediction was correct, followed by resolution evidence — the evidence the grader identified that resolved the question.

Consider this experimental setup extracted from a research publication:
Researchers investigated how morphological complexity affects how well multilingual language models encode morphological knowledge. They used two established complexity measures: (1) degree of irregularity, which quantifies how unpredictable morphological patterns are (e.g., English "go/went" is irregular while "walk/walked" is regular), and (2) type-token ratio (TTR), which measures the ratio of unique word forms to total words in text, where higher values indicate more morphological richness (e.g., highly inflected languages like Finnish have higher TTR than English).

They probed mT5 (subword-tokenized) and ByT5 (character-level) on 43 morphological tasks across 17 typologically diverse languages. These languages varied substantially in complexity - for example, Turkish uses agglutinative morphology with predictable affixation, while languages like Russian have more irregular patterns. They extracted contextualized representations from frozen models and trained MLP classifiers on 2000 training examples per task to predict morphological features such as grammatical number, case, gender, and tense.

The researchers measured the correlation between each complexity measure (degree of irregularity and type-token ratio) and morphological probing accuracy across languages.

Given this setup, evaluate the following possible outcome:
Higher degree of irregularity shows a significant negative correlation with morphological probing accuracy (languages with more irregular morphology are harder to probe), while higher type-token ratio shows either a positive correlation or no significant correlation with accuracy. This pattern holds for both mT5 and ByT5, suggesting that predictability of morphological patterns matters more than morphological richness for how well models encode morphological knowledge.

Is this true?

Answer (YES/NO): NO